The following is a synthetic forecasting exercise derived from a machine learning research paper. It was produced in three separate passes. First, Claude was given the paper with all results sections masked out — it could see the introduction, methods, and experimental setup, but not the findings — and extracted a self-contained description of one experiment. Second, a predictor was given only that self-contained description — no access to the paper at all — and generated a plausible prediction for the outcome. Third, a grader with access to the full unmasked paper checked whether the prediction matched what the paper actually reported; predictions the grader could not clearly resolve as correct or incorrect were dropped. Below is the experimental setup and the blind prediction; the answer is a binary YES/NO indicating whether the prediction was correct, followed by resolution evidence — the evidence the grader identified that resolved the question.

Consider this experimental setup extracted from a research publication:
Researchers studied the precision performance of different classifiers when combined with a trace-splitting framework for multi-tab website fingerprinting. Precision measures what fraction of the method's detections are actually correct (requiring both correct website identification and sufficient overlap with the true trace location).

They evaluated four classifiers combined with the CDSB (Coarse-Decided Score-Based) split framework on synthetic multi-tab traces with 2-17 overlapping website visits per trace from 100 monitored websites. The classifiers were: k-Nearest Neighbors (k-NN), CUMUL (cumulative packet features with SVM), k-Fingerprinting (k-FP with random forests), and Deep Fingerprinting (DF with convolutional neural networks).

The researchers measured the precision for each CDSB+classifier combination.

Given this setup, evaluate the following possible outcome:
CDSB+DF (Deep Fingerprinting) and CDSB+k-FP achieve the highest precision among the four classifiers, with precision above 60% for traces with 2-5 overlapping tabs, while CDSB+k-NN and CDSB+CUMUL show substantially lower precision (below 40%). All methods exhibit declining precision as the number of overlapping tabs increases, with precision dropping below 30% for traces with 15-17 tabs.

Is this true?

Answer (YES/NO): NO